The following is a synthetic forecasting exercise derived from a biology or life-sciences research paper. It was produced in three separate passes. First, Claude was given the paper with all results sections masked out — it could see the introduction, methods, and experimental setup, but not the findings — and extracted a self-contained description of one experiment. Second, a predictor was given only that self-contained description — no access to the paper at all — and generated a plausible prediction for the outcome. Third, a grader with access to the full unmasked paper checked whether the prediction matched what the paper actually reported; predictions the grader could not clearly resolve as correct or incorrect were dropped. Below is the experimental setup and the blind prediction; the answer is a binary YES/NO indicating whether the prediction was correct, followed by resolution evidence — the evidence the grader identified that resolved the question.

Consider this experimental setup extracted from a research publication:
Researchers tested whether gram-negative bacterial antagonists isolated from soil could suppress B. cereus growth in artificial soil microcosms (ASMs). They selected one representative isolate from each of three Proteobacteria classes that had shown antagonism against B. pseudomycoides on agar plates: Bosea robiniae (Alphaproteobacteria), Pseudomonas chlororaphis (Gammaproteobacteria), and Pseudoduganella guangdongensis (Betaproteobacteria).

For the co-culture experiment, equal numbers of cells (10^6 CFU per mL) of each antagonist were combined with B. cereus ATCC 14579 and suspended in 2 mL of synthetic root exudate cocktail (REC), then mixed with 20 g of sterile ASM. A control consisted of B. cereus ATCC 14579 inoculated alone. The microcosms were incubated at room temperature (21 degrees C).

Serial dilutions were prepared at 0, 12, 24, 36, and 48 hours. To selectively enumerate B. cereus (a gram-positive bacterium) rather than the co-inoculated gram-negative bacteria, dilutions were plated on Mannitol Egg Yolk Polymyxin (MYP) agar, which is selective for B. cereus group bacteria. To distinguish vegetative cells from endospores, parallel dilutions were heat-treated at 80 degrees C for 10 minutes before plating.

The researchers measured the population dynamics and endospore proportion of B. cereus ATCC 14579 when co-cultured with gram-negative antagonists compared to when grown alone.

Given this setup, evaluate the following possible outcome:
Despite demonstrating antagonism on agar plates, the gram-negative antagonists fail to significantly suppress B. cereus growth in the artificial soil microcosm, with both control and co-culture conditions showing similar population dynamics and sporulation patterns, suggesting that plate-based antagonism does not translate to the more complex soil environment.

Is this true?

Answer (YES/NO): NO